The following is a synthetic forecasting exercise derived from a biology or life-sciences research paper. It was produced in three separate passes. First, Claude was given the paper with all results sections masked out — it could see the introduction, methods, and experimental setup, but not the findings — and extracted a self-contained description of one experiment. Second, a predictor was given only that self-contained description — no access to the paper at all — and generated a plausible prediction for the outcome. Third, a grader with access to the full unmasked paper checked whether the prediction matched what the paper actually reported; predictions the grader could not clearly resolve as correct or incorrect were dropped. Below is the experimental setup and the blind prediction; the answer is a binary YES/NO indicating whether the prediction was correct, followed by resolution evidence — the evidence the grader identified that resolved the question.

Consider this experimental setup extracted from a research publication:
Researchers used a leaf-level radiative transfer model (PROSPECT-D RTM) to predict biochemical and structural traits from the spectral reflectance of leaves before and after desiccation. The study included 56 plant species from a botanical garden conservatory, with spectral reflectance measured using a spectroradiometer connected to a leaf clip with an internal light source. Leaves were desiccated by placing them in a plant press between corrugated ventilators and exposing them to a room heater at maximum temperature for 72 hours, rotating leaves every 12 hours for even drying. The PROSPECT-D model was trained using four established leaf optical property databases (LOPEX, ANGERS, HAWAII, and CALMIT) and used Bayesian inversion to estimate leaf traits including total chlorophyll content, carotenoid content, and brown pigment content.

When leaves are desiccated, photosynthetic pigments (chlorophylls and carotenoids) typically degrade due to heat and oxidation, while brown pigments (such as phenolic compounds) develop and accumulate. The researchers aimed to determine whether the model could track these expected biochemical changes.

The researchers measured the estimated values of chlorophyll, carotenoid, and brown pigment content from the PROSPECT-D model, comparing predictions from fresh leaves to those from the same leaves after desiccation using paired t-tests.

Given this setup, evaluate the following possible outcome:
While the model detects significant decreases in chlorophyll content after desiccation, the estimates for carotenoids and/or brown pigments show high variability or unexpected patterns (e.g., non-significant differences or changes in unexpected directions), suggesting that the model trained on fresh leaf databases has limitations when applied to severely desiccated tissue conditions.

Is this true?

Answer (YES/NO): NO